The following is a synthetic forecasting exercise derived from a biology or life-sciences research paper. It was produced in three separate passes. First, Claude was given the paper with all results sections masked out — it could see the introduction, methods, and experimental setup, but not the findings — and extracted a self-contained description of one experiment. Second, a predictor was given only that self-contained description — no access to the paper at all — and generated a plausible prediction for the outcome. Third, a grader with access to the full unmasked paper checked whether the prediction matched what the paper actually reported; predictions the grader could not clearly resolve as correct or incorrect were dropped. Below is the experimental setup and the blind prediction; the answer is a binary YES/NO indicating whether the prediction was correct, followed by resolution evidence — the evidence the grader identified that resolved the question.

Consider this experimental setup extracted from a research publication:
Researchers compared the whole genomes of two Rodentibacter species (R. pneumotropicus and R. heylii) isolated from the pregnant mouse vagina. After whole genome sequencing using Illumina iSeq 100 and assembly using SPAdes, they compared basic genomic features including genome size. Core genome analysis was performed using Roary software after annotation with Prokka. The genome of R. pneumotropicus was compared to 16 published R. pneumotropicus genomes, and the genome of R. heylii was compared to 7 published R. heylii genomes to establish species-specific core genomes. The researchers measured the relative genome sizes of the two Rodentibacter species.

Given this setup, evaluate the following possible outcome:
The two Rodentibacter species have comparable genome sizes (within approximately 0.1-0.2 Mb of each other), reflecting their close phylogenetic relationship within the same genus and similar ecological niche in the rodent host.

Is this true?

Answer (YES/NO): NO